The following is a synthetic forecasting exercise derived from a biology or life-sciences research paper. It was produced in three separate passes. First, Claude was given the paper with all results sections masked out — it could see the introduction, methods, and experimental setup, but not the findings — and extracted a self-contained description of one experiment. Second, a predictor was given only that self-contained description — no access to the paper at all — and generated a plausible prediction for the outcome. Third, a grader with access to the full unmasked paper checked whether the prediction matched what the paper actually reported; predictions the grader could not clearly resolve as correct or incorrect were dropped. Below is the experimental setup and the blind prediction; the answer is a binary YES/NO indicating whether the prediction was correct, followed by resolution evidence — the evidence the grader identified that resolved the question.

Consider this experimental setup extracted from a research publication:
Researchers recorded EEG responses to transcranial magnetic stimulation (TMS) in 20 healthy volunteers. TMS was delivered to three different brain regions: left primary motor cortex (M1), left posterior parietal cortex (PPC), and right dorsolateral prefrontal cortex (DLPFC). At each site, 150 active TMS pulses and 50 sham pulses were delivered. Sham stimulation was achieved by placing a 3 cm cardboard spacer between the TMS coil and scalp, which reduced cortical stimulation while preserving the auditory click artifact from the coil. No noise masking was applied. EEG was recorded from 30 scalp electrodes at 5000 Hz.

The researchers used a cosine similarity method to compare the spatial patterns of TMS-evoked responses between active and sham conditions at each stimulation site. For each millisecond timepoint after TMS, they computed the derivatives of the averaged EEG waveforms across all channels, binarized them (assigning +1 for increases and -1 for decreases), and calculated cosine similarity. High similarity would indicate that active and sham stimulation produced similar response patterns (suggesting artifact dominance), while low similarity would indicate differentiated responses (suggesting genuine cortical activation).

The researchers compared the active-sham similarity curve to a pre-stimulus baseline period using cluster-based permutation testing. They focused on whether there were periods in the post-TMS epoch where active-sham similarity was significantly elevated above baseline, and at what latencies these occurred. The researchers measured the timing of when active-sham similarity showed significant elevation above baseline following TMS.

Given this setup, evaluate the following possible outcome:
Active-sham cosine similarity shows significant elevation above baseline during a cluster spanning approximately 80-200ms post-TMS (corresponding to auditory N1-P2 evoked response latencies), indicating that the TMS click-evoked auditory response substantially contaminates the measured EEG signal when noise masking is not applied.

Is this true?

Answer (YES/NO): YES